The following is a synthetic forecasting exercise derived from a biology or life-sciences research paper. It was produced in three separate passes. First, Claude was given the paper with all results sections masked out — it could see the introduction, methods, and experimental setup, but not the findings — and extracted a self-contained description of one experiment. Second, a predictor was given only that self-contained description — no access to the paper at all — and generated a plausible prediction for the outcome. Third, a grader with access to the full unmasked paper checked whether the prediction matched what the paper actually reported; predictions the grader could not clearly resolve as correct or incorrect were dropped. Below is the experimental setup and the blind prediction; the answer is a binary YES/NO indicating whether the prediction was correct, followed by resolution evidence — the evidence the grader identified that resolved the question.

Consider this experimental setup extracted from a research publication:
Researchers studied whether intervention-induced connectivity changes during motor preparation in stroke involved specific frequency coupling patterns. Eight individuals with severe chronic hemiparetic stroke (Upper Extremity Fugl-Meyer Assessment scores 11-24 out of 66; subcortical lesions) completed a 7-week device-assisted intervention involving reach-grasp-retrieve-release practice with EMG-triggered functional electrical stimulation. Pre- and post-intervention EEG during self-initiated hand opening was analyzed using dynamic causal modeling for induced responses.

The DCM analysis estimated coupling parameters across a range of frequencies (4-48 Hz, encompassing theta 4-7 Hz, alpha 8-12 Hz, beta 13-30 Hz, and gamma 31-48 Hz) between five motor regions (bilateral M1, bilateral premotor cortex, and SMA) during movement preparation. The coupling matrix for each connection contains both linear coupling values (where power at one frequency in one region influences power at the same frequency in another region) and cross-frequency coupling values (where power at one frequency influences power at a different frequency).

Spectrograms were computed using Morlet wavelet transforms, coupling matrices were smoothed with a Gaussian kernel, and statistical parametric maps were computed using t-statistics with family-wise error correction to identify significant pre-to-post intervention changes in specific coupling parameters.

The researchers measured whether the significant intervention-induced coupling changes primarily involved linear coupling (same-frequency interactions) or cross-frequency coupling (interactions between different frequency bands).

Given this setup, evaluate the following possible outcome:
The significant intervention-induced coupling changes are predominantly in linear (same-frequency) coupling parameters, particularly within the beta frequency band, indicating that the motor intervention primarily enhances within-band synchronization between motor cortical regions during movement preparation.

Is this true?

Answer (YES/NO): NO